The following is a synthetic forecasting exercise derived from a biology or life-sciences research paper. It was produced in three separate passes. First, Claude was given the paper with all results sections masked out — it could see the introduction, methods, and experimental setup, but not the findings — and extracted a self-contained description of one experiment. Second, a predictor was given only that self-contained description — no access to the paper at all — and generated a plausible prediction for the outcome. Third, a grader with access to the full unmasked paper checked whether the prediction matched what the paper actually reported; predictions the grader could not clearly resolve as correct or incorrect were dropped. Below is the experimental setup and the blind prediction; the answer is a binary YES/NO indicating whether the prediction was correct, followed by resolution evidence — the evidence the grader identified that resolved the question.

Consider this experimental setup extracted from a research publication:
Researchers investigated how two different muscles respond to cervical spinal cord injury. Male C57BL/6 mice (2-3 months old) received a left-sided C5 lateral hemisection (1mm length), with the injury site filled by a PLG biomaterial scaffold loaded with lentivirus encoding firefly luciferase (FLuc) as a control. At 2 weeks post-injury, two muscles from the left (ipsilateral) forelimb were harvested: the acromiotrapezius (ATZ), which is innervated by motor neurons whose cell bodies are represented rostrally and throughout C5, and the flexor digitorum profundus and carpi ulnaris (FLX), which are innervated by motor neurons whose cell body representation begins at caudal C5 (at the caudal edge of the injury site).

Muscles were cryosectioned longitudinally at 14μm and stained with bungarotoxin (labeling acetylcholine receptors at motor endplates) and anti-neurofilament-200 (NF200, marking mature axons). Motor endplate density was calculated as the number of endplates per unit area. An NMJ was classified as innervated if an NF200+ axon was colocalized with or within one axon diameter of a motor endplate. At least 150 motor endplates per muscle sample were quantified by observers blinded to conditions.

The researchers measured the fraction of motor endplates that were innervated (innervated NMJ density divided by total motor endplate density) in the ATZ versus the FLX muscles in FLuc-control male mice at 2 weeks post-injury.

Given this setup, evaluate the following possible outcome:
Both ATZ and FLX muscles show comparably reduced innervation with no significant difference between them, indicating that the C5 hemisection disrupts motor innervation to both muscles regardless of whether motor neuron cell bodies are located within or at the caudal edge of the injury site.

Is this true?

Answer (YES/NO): NO